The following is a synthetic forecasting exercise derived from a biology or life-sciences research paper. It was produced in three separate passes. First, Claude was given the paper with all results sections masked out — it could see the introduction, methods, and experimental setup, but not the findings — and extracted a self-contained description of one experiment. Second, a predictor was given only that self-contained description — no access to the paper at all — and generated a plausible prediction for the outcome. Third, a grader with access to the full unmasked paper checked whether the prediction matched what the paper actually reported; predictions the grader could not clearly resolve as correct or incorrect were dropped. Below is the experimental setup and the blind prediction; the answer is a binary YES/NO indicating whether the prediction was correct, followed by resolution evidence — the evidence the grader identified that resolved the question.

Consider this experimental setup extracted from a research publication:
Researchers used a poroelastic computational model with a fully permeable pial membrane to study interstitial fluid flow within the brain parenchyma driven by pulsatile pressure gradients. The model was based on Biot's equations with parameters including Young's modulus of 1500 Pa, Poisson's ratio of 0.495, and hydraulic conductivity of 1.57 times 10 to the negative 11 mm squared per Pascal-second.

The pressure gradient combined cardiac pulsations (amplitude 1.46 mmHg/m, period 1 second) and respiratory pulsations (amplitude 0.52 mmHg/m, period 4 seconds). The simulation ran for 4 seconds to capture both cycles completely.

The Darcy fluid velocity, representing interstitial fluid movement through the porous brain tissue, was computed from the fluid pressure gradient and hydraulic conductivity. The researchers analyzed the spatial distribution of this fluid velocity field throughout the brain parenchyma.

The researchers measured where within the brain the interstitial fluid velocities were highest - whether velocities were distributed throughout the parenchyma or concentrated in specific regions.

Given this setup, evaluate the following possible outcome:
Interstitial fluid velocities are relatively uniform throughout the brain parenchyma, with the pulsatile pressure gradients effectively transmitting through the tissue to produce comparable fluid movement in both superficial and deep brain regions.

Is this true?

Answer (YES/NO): NO